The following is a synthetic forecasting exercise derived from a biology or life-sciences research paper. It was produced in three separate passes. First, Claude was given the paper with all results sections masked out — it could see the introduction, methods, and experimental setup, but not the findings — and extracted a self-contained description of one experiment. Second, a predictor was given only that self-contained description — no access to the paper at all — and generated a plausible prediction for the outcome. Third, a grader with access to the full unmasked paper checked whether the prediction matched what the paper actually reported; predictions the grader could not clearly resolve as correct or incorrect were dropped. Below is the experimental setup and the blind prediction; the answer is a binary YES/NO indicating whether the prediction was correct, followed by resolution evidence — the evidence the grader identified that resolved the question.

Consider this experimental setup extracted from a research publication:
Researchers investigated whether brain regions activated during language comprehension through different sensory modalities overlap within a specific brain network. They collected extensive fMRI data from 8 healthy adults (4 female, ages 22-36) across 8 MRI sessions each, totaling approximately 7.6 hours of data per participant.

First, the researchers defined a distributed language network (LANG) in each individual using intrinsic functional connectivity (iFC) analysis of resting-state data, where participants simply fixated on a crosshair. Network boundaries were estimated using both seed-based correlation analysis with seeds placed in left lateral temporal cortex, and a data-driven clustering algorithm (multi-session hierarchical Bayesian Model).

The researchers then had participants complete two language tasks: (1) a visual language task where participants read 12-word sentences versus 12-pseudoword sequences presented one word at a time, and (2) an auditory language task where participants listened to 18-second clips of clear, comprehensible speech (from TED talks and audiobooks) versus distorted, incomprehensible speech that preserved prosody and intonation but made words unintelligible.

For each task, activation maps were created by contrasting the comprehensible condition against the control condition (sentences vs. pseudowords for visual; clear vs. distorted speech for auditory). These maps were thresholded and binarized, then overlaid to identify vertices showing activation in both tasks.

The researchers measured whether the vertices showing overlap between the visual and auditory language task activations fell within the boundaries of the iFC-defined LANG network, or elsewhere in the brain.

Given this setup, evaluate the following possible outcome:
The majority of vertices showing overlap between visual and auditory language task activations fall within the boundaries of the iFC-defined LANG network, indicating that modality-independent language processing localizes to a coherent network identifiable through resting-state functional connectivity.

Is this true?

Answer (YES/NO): YES